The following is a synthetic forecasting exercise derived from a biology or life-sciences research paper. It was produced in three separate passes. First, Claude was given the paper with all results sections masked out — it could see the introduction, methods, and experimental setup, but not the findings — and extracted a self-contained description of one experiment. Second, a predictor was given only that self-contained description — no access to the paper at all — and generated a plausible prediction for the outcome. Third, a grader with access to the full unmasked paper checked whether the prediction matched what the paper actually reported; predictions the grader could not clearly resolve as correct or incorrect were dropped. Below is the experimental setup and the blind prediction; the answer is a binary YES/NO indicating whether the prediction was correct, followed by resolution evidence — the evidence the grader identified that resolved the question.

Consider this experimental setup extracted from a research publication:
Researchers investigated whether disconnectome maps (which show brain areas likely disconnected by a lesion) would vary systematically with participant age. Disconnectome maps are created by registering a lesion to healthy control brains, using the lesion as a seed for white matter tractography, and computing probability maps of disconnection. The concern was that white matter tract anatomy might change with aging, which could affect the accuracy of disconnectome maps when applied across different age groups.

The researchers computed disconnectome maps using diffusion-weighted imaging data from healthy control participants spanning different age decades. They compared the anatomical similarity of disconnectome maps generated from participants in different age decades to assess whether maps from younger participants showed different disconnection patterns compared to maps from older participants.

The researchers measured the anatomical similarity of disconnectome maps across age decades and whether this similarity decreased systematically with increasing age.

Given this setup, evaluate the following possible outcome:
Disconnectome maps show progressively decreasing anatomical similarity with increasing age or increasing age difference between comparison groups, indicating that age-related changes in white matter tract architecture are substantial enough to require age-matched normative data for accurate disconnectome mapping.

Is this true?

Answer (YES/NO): NO